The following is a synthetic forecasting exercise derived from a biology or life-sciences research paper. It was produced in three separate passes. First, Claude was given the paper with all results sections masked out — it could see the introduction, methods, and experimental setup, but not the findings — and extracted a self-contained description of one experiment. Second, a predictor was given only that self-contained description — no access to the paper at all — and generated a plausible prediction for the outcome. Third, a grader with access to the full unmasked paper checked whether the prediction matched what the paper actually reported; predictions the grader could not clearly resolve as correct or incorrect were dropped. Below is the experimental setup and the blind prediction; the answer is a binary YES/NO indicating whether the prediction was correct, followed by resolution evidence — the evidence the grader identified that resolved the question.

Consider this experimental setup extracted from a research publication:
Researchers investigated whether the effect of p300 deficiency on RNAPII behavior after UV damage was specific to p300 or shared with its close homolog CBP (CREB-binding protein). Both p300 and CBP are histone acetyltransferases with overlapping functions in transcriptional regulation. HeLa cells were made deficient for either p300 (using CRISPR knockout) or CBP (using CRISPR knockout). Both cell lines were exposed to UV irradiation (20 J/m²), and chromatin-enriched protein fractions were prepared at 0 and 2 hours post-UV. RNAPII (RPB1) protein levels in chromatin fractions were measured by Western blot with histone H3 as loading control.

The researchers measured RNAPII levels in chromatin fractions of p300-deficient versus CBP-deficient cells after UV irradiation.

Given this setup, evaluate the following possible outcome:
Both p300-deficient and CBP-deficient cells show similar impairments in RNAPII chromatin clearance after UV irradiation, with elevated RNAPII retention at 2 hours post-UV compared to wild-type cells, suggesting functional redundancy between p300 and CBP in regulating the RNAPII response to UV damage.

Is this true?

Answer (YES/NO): NO